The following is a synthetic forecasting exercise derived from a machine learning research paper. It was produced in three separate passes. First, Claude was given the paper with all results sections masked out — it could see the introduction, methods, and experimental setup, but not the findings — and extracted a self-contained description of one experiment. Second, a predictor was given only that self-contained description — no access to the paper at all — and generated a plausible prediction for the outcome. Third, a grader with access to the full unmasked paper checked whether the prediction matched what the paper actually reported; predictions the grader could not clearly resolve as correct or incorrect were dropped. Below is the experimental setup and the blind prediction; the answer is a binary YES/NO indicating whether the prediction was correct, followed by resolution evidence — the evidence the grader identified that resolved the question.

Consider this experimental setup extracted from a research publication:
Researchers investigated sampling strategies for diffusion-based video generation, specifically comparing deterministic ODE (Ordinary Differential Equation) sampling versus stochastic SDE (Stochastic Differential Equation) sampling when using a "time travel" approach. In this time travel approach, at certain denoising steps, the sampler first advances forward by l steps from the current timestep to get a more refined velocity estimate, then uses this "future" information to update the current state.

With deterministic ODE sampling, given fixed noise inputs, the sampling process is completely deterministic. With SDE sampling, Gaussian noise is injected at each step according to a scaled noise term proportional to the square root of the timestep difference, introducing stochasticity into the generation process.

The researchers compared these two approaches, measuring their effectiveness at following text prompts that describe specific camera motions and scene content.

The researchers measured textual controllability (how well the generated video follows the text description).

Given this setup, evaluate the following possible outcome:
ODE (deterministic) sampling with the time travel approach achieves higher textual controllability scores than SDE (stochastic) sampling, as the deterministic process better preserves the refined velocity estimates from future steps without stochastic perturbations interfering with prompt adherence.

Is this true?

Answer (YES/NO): NO